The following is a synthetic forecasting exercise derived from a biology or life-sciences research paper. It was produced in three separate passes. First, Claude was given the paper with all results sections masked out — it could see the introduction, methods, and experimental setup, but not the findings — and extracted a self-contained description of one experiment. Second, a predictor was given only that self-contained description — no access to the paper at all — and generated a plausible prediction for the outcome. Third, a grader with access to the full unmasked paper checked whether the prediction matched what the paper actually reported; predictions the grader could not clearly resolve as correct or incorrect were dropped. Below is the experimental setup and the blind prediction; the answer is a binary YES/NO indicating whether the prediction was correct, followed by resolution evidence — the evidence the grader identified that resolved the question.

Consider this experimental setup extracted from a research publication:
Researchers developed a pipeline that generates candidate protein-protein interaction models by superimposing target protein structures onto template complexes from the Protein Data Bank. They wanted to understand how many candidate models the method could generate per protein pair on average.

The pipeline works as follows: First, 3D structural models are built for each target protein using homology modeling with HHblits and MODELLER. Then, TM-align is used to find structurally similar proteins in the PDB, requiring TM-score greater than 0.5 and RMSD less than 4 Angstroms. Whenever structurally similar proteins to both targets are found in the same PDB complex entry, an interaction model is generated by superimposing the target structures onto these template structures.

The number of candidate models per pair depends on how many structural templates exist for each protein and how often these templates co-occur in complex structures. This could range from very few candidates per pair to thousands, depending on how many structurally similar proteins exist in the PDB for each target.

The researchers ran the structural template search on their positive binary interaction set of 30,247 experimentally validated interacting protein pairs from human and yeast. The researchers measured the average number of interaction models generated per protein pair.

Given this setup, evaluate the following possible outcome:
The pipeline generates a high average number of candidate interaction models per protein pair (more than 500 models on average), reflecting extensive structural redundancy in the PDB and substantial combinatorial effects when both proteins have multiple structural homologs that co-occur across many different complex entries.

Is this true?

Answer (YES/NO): YES